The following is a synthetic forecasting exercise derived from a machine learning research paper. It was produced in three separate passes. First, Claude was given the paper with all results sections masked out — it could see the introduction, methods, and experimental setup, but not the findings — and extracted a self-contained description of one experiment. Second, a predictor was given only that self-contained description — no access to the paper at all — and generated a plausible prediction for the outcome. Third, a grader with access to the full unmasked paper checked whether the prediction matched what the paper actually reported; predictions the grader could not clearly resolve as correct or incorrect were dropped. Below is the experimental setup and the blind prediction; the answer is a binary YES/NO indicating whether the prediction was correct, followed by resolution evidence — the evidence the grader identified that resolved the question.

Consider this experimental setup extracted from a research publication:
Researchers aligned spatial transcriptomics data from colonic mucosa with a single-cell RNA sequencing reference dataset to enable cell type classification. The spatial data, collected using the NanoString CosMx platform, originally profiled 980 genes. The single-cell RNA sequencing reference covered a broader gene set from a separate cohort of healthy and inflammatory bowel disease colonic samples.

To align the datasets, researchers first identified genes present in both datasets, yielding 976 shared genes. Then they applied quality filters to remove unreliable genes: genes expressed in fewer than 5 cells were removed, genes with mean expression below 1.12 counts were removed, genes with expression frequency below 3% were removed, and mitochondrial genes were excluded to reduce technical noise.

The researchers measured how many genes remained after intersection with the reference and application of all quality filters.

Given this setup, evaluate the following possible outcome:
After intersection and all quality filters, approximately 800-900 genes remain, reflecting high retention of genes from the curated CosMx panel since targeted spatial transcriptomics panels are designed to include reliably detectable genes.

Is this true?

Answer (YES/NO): YES